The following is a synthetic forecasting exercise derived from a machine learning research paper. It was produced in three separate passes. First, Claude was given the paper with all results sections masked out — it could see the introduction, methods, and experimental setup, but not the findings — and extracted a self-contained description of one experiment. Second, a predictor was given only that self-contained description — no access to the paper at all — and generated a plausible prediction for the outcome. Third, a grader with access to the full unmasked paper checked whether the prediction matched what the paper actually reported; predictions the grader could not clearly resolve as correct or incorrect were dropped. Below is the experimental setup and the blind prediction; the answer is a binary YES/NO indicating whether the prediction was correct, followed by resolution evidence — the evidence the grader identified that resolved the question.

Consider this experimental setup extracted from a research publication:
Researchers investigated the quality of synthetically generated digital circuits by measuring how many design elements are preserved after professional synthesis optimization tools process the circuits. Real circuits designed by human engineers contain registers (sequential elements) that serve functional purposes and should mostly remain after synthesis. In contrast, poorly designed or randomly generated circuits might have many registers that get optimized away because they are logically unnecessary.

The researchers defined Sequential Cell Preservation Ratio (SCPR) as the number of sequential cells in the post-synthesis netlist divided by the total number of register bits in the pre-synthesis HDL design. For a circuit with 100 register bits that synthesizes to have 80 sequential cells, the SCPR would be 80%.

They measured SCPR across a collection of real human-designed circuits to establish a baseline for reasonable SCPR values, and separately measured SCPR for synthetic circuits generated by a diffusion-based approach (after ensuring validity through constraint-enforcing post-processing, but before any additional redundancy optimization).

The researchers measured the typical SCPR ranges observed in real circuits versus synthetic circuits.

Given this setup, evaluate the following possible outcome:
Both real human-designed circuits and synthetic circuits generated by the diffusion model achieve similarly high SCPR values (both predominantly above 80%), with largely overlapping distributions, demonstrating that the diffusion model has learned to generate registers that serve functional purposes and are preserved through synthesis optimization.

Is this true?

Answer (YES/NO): NO